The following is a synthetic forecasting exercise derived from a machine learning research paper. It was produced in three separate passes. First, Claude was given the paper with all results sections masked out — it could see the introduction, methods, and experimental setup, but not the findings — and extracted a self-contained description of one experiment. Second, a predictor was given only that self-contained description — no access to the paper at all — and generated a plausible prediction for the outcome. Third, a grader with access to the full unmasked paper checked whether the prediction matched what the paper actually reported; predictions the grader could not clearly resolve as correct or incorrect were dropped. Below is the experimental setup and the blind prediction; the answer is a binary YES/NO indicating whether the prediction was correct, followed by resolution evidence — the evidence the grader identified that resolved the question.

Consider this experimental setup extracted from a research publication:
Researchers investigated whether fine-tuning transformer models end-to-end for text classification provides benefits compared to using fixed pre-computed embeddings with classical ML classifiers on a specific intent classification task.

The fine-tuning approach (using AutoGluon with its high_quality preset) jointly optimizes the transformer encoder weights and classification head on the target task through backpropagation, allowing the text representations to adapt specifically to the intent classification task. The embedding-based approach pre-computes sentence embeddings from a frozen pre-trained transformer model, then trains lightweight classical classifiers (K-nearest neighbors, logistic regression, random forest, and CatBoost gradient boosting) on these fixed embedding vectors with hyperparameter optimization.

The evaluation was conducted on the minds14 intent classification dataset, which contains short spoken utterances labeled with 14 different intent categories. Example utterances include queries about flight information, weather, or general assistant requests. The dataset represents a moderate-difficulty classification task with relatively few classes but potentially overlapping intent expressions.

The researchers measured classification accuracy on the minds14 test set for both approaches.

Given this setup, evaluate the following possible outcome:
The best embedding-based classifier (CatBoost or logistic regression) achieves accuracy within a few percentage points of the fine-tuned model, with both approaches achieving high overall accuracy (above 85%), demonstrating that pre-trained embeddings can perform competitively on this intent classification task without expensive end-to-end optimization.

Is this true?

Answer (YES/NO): YES